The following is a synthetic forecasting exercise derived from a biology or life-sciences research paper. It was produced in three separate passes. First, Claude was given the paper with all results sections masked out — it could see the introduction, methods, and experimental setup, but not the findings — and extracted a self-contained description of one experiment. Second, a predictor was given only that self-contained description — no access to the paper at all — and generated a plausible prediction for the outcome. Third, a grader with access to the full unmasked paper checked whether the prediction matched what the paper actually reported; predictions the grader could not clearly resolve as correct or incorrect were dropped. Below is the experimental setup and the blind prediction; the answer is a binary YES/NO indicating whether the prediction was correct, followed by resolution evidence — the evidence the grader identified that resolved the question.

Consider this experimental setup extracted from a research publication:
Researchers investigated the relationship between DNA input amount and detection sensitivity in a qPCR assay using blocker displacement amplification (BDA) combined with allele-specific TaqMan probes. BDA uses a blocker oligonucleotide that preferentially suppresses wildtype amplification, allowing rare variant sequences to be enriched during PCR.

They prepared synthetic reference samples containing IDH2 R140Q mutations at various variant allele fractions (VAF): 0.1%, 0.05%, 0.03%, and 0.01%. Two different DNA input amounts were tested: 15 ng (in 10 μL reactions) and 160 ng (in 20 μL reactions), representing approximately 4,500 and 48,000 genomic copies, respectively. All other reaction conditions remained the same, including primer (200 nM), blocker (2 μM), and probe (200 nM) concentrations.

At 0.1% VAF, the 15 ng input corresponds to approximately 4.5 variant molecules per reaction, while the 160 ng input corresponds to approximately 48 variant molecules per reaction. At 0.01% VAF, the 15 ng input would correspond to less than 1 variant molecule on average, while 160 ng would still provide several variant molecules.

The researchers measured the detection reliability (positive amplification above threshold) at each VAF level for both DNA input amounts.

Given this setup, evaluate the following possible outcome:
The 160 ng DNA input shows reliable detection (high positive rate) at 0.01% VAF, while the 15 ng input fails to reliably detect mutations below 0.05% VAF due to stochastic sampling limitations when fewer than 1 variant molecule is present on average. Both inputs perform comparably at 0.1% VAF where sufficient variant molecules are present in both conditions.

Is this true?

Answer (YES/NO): NO